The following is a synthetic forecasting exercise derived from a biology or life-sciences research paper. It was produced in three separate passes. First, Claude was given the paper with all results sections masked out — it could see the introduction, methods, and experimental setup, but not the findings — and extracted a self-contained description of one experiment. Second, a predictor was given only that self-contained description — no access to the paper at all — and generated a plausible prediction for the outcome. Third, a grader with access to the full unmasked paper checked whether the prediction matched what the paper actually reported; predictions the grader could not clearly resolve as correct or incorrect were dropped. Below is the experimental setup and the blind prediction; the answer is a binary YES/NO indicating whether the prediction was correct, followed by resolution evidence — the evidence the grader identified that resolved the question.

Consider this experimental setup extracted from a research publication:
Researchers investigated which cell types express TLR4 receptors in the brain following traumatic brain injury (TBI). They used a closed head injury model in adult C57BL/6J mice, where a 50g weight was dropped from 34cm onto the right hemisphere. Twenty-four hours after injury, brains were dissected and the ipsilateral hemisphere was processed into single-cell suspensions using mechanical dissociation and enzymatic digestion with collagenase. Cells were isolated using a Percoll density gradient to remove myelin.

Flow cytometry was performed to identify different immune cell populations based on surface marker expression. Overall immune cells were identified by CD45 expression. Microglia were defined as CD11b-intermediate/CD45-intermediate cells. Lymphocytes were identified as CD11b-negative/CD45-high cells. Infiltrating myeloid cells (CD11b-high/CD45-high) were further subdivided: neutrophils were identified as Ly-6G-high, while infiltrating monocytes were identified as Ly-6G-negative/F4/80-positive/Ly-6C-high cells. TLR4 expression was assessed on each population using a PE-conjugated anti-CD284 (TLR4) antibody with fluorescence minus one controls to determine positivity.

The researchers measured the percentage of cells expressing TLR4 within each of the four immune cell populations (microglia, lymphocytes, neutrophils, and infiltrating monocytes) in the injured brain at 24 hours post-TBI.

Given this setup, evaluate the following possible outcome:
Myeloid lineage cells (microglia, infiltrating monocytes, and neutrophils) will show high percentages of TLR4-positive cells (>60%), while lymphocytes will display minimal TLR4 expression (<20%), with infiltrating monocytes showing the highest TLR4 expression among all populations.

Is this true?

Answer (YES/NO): NO